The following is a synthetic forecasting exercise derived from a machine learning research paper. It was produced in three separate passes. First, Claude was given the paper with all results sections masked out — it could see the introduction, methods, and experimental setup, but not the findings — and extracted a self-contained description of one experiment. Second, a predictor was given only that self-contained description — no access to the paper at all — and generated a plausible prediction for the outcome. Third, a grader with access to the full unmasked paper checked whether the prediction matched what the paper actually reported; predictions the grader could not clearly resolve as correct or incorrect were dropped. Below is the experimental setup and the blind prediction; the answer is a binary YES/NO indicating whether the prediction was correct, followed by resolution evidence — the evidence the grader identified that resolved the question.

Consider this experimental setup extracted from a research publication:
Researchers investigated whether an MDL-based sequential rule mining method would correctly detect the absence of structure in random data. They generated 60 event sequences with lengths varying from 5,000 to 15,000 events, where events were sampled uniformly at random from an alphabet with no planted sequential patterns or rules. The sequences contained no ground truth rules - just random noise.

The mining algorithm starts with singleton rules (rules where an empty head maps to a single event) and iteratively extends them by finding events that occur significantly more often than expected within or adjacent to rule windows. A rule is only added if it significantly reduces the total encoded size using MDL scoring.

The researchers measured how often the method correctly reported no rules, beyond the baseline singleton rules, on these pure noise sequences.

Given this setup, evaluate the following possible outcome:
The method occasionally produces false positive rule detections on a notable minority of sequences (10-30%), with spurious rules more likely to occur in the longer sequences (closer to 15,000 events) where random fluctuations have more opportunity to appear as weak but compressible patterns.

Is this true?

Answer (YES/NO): NO